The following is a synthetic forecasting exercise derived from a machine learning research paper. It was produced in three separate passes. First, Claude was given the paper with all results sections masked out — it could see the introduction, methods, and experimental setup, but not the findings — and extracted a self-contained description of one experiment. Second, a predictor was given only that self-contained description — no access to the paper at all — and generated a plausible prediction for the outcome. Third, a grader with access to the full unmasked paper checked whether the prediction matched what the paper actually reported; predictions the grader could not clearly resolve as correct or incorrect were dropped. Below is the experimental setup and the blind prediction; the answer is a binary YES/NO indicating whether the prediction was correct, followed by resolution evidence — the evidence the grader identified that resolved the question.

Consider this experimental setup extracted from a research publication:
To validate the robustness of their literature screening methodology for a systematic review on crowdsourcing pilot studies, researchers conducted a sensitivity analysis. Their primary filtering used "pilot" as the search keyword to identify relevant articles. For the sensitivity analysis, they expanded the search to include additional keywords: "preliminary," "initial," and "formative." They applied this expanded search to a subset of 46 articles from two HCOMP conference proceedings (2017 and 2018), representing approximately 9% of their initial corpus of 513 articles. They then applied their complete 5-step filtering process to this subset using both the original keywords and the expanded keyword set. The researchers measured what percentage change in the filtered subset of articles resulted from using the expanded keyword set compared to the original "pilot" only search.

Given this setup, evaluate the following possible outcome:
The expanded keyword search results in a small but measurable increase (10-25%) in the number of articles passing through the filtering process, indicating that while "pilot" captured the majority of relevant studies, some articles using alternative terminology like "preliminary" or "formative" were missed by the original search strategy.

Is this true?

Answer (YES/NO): NO